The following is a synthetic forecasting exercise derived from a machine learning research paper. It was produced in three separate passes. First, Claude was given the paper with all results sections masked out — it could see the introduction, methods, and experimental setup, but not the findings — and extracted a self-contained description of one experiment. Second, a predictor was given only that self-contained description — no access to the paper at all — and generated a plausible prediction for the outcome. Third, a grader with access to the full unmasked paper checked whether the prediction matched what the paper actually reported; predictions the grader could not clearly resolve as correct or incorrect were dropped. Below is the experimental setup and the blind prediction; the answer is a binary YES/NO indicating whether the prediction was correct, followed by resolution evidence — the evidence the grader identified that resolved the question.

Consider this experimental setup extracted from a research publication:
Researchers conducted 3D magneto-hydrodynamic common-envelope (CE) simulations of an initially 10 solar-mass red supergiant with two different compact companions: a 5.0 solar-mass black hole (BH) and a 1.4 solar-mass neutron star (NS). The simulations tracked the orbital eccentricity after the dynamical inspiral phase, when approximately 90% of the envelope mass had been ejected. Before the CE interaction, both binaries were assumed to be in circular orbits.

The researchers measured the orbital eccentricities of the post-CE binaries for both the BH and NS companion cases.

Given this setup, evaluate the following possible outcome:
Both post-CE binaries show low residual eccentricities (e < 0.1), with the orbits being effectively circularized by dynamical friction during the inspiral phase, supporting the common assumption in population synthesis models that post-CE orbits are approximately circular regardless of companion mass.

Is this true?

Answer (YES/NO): YES